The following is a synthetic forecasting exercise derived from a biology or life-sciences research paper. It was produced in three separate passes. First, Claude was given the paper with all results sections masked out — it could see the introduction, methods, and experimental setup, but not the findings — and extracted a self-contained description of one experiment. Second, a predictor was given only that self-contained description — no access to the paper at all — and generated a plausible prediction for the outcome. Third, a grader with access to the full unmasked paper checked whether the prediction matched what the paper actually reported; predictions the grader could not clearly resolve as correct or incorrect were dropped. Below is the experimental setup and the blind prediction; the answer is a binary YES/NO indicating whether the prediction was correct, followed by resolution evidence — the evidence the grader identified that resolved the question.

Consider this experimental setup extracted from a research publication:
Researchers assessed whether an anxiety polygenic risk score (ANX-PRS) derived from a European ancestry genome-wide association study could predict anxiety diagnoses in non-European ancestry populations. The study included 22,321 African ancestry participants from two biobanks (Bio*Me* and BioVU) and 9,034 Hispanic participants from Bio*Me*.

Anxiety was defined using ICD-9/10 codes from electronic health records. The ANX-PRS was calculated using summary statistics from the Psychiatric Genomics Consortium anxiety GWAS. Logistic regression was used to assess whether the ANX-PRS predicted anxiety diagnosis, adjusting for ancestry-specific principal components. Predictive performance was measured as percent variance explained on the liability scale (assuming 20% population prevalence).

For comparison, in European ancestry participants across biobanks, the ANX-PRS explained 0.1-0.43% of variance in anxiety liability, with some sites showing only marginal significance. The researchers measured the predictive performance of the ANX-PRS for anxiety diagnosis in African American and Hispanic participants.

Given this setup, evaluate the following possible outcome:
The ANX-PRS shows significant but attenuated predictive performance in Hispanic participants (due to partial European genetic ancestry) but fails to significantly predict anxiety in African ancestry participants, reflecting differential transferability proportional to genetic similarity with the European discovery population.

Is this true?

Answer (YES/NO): NO